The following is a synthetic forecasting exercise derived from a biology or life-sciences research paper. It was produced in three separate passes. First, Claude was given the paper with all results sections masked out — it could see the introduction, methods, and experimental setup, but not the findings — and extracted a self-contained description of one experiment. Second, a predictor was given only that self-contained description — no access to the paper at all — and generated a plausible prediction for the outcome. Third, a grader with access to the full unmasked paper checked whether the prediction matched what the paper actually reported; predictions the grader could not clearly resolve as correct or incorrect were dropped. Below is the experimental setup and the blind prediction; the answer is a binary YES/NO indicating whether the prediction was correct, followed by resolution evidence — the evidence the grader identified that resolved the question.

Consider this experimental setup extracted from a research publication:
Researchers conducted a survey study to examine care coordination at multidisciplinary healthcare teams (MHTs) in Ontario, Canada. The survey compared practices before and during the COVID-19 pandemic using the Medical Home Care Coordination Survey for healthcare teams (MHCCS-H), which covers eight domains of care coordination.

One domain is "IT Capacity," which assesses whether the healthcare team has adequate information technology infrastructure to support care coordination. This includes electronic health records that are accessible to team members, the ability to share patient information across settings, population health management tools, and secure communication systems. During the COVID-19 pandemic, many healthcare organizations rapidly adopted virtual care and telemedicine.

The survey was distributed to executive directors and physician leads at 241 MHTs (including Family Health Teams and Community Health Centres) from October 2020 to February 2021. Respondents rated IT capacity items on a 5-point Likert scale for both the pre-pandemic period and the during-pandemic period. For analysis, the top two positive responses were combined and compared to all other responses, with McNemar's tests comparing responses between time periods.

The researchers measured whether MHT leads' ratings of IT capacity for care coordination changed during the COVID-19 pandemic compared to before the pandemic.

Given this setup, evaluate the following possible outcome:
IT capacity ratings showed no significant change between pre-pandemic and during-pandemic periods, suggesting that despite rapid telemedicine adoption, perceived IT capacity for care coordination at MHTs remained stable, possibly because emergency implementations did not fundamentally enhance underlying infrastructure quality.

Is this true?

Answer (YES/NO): YES